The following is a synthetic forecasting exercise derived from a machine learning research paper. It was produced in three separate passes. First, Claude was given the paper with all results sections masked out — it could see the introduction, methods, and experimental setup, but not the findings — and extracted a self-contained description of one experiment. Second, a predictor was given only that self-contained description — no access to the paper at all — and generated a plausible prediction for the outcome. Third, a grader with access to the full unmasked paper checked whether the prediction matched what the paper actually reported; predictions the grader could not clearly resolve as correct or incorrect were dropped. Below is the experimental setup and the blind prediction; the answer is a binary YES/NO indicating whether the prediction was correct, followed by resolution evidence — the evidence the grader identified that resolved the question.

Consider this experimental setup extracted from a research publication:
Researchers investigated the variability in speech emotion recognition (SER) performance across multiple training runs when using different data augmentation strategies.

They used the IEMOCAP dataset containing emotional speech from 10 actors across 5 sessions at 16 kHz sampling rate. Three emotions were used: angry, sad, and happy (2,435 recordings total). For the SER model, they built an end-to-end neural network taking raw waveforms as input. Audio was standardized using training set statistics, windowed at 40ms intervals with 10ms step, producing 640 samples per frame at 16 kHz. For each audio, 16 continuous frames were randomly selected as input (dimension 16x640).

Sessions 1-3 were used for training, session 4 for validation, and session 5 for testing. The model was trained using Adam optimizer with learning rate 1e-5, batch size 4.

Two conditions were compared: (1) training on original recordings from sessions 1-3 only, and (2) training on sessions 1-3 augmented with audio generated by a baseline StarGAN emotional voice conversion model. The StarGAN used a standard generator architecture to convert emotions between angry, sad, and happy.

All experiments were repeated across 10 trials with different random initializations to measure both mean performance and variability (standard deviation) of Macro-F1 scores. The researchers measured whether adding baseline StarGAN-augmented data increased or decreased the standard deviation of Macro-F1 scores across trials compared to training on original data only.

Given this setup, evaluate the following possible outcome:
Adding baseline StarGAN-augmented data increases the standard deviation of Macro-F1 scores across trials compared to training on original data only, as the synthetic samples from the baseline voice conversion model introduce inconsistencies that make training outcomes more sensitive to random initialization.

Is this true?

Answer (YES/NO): YES